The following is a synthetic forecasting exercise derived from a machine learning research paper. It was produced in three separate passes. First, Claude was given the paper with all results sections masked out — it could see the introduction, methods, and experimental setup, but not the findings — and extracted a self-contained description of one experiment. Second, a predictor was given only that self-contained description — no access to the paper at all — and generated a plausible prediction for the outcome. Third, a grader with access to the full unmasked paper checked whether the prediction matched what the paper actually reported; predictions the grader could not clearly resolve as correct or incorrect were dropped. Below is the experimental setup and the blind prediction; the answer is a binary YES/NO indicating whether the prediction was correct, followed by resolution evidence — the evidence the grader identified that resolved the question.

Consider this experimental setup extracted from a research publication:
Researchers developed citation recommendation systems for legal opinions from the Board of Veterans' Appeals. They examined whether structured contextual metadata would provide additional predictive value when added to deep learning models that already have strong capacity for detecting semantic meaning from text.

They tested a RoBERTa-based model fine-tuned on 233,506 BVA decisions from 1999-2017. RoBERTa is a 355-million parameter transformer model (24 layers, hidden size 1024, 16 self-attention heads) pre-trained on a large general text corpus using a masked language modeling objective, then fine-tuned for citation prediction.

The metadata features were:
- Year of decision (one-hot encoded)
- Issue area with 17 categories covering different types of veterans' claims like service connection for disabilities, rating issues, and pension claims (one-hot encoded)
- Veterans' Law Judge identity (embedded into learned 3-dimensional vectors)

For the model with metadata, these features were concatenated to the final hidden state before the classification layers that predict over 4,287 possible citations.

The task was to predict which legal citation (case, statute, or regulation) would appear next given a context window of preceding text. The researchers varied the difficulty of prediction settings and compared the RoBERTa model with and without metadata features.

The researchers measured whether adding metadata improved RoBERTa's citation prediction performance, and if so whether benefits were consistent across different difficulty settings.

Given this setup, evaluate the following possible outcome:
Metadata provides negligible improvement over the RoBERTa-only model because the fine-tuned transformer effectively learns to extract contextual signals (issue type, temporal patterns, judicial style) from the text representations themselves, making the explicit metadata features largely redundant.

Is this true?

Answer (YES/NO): YES